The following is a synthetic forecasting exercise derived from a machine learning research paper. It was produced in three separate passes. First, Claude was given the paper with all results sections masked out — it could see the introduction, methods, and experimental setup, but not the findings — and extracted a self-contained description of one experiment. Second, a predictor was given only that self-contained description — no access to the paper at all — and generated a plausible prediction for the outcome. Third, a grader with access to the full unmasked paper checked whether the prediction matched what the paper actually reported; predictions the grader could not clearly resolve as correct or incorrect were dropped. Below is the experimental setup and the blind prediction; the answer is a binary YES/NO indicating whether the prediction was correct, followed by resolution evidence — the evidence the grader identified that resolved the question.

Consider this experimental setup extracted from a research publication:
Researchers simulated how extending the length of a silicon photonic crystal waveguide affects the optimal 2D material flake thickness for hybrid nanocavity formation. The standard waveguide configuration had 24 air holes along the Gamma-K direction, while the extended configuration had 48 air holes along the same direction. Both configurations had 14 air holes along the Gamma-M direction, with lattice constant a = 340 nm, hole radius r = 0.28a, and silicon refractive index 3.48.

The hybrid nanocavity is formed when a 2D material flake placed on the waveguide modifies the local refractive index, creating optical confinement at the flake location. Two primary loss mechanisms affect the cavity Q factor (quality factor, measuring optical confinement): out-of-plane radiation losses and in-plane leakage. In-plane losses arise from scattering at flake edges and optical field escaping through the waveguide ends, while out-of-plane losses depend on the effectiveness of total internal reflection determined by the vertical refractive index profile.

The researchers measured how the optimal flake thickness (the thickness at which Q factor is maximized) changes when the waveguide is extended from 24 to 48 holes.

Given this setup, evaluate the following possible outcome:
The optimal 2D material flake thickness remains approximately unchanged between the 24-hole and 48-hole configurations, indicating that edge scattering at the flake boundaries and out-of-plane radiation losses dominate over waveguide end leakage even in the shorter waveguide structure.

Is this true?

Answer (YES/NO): NO